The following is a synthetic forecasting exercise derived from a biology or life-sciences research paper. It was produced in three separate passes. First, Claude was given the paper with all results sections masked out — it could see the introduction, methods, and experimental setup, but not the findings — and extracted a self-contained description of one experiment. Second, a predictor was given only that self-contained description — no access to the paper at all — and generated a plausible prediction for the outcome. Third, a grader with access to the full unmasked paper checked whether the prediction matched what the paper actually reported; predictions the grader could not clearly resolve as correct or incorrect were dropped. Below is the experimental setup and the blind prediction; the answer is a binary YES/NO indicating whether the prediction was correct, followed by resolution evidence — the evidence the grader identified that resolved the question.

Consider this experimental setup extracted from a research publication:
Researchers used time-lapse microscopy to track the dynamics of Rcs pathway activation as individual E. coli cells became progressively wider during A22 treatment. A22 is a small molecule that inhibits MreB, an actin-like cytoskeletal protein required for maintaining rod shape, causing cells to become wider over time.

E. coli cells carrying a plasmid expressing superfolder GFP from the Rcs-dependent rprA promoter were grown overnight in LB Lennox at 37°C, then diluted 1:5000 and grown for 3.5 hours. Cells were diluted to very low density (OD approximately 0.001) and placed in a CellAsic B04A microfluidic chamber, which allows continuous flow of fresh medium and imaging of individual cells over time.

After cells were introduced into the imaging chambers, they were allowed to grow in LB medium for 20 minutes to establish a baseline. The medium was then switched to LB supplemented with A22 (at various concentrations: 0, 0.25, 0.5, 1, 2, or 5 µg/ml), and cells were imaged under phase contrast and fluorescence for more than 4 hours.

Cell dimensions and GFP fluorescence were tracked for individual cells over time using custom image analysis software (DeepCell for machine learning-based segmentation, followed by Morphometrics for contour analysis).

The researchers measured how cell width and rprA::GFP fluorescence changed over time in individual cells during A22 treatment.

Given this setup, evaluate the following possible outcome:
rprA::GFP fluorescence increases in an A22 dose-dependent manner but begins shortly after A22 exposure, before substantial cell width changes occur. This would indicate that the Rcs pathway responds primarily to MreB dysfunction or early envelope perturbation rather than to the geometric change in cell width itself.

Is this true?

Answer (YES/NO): NO